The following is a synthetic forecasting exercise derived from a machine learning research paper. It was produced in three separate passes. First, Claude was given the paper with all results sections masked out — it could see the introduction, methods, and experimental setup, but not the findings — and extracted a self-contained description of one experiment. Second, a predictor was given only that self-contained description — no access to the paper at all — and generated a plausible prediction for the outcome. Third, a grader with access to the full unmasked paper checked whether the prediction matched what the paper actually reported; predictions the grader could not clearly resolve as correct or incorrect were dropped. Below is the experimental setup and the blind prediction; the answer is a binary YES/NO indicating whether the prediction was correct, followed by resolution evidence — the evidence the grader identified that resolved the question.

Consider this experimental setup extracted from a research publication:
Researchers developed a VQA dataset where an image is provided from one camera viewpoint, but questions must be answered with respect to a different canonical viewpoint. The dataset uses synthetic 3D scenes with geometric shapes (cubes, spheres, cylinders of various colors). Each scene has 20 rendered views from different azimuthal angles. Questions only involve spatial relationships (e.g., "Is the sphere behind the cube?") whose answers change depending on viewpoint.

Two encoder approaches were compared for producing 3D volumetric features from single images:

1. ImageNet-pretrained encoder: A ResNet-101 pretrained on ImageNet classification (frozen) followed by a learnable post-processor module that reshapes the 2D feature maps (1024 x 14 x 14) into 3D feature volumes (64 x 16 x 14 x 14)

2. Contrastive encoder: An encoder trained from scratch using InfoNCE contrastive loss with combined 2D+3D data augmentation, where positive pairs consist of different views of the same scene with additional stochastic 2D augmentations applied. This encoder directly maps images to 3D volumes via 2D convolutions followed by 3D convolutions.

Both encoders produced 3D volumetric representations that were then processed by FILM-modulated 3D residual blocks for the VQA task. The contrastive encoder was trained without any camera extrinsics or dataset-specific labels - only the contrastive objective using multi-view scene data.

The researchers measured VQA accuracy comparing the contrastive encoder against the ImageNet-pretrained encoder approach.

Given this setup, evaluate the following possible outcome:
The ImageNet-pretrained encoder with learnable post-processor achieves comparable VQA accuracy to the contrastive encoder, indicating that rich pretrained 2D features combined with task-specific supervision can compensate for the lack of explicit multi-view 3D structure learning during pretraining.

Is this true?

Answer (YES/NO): NO